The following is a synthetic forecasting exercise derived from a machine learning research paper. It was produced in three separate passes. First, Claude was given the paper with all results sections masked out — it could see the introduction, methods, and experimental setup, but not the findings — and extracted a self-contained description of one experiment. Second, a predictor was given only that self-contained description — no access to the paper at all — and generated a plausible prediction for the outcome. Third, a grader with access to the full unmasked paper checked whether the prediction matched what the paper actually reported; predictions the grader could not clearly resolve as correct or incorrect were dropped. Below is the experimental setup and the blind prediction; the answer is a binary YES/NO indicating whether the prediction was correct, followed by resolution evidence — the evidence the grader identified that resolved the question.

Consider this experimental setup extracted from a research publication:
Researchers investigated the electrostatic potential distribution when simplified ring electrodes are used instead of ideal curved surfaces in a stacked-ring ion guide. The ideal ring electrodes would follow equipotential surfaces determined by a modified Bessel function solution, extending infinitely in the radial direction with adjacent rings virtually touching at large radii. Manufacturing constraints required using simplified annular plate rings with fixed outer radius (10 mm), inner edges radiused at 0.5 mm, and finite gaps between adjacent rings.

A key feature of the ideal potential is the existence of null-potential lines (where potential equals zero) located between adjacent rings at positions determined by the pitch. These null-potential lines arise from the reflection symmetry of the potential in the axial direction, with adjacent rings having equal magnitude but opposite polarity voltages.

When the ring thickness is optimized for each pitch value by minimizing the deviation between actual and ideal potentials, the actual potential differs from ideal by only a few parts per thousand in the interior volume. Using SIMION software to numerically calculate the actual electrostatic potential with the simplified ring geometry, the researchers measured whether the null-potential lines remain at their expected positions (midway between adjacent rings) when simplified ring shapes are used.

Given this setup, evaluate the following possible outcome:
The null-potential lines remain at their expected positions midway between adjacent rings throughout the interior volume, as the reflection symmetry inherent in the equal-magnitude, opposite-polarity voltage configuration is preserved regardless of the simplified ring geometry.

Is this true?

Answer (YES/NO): YES